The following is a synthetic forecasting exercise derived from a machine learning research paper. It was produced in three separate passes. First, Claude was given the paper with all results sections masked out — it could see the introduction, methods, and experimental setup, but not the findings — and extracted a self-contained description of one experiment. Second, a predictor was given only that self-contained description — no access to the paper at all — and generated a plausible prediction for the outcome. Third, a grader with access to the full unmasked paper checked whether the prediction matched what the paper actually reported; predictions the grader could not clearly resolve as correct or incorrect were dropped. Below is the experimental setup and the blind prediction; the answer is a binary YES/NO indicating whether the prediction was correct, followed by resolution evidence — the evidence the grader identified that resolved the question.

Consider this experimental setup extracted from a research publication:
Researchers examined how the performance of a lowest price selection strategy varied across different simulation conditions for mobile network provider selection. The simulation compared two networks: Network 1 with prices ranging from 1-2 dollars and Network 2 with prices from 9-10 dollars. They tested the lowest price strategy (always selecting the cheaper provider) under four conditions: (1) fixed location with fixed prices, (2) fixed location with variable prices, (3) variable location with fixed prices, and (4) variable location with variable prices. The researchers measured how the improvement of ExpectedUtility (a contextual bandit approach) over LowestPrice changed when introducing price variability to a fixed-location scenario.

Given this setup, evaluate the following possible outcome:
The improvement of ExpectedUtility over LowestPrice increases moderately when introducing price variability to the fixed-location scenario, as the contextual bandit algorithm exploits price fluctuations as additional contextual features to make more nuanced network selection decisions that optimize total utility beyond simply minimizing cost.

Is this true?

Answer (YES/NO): YES